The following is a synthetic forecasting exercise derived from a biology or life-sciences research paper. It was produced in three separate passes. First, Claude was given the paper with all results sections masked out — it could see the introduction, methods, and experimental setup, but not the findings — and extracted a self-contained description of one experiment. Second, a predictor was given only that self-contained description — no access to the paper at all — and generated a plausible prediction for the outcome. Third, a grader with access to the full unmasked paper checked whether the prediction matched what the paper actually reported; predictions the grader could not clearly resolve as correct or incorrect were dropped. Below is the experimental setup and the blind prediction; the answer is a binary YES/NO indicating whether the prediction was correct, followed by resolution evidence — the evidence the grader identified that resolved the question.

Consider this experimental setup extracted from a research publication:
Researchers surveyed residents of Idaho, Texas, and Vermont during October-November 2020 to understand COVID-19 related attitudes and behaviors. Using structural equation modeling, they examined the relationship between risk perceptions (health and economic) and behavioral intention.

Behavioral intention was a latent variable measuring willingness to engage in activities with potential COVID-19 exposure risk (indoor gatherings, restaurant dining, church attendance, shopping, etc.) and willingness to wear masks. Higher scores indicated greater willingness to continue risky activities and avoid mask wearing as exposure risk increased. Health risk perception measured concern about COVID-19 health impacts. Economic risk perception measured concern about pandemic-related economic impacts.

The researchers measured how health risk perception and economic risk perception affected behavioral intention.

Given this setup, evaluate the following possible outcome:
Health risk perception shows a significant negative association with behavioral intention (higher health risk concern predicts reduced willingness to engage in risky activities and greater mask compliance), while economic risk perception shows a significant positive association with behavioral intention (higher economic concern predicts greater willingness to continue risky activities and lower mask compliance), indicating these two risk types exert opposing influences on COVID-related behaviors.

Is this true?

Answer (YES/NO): NO